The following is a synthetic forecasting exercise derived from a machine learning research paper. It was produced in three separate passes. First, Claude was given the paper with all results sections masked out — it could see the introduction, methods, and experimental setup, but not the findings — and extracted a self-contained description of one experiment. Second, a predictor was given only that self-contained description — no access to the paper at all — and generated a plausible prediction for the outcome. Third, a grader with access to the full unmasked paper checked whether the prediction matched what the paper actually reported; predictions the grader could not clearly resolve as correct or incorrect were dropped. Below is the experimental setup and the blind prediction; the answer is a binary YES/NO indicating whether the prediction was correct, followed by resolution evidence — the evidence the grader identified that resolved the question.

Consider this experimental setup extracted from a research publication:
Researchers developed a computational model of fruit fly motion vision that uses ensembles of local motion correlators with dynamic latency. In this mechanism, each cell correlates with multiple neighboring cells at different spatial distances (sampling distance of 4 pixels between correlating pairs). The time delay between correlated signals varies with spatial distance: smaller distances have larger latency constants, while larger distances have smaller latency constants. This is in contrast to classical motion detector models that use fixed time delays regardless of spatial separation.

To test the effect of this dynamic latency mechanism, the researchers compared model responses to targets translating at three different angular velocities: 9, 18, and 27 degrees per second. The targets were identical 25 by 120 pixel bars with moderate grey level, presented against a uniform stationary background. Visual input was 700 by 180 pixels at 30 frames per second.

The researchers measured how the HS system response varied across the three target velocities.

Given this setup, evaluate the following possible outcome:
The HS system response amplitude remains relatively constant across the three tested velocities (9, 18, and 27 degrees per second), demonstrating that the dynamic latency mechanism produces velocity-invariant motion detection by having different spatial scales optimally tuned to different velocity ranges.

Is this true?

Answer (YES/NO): NO